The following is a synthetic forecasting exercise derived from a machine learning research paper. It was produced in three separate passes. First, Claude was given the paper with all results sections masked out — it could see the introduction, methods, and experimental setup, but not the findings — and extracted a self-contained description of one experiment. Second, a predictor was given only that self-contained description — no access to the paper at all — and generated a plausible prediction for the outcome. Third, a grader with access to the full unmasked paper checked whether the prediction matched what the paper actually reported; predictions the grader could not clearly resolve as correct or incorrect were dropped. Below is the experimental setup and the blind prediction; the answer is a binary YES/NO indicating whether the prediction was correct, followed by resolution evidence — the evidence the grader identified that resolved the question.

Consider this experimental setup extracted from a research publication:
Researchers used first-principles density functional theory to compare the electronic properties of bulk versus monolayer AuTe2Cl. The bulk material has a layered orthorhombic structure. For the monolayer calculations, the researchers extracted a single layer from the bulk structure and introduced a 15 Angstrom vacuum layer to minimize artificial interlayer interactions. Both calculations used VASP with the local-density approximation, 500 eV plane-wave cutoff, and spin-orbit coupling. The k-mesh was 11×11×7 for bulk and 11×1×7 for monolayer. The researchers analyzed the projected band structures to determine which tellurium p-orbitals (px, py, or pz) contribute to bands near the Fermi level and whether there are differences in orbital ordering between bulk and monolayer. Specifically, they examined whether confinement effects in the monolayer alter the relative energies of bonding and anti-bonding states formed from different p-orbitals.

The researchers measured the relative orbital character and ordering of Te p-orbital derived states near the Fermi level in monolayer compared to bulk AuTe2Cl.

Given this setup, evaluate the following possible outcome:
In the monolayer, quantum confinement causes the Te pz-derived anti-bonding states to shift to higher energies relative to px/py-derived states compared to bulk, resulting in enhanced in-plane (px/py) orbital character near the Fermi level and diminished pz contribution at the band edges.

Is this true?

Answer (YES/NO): NO